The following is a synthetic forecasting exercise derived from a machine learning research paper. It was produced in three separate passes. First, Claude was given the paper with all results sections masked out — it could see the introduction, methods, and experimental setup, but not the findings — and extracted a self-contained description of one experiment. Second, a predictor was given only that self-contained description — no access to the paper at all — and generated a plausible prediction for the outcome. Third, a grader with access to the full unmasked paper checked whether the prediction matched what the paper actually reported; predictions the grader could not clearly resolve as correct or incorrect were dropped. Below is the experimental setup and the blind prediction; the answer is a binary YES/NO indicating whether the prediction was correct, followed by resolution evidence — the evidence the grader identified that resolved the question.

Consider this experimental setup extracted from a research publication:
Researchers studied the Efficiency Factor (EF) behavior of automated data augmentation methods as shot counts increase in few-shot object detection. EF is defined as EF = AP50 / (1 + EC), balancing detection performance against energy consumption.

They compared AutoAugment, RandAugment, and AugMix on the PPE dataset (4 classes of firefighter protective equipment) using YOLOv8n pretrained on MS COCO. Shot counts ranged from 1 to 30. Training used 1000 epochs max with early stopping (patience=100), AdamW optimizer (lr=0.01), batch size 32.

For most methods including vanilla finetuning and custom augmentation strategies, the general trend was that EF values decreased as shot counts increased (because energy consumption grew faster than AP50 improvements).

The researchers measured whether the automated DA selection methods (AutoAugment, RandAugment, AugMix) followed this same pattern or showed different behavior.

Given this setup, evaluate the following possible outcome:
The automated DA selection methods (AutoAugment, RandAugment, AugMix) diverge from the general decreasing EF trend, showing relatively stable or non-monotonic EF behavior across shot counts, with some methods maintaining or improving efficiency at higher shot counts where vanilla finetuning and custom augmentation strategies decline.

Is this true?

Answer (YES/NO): YES